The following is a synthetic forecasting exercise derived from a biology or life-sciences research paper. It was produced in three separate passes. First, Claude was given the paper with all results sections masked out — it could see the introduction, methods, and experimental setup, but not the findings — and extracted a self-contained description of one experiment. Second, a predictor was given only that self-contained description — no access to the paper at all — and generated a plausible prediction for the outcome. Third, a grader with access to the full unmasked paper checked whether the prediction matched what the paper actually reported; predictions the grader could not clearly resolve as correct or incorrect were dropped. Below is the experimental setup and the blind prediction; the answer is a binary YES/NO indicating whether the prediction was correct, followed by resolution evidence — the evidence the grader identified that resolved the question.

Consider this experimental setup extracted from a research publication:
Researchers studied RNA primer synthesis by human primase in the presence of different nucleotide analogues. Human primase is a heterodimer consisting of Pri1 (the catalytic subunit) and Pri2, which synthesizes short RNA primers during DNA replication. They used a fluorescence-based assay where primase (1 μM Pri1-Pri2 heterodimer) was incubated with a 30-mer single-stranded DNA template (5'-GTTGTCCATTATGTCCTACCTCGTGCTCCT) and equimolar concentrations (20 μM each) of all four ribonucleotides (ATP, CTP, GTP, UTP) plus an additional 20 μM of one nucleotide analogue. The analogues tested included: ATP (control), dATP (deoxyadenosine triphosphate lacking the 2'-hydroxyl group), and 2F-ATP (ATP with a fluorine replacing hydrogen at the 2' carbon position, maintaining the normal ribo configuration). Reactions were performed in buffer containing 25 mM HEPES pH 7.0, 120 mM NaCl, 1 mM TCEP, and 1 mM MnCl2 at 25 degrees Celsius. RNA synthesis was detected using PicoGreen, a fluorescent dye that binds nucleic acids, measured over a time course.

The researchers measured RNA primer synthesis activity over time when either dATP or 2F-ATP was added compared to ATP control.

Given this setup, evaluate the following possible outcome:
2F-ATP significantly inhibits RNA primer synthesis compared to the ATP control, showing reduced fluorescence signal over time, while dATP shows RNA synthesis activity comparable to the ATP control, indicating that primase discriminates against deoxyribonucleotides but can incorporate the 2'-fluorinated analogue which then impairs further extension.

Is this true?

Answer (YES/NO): NO